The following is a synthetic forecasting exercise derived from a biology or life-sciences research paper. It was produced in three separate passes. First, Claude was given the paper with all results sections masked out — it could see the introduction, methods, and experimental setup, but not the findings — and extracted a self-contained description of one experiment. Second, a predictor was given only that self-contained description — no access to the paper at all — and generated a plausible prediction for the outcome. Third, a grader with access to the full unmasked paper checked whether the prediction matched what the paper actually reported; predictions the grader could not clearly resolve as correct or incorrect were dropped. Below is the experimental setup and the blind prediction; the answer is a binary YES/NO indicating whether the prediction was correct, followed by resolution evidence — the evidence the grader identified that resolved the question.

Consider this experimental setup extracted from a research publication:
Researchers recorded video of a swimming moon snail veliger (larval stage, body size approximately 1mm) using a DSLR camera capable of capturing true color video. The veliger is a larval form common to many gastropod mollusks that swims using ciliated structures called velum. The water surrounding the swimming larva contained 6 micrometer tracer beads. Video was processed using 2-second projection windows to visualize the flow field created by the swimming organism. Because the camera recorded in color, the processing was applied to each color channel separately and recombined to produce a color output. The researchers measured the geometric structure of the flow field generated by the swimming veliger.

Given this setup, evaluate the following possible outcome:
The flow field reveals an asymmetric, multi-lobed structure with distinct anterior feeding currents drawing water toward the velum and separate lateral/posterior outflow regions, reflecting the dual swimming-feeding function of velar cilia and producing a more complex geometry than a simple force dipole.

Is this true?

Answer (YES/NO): NO